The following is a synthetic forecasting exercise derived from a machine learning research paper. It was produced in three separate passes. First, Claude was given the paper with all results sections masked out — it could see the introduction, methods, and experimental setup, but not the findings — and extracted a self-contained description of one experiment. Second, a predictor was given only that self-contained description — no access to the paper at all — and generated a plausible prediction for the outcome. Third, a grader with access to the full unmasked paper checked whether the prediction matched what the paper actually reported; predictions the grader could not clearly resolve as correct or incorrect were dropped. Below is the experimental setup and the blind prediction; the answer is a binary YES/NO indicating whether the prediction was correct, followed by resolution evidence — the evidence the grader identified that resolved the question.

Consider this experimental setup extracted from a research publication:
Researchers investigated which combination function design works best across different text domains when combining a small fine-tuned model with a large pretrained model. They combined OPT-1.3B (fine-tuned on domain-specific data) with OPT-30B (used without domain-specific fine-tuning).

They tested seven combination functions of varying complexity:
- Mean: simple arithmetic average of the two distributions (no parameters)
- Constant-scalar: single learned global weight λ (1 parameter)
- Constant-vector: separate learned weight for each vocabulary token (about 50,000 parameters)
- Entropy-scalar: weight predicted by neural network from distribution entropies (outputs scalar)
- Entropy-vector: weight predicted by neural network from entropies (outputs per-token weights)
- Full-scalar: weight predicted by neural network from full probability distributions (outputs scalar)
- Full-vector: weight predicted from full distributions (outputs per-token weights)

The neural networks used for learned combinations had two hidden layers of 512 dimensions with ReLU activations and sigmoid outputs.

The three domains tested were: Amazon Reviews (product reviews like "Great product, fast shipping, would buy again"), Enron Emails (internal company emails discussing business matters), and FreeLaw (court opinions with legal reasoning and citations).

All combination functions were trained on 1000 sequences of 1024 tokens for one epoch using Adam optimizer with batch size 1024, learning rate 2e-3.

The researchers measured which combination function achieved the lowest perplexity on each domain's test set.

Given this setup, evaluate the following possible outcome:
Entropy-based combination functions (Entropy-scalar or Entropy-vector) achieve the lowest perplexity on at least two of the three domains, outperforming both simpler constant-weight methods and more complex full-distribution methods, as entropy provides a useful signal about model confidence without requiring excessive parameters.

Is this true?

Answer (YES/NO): YES